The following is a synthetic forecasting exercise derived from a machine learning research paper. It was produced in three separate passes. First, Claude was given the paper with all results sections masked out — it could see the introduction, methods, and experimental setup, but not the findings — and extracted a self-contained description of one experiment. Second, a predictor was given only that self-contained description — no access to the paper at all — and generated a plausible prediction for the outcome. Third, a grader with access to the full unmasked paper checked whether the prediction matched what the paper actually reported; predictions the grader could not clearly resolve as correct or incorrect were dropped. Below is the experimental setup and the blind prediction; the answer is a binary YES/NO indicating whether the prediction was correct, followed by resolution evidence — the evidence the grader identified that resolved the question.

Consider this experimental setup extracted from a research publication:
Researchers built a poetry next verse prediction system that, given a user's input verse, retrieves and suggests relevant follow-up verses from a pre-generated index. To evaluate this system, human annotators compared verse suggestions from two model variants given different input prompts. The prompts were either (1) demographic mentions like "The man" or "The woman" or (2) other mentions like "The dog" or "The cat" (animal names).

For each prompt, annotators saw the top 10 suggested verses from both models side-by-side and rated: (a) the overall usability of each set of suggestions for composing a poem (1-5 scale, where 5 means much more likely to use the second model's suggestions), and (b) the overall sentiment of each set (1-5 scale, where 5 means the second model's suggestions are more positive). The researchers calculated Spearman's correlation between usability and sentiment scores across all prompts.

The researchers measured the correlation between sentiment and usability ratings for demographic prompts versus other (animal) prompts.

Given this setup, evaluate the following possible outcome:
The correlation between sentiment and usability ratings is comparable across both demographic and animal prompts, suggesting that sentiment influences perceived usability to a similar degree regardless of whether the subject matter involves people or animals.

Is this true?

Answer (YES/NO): NO